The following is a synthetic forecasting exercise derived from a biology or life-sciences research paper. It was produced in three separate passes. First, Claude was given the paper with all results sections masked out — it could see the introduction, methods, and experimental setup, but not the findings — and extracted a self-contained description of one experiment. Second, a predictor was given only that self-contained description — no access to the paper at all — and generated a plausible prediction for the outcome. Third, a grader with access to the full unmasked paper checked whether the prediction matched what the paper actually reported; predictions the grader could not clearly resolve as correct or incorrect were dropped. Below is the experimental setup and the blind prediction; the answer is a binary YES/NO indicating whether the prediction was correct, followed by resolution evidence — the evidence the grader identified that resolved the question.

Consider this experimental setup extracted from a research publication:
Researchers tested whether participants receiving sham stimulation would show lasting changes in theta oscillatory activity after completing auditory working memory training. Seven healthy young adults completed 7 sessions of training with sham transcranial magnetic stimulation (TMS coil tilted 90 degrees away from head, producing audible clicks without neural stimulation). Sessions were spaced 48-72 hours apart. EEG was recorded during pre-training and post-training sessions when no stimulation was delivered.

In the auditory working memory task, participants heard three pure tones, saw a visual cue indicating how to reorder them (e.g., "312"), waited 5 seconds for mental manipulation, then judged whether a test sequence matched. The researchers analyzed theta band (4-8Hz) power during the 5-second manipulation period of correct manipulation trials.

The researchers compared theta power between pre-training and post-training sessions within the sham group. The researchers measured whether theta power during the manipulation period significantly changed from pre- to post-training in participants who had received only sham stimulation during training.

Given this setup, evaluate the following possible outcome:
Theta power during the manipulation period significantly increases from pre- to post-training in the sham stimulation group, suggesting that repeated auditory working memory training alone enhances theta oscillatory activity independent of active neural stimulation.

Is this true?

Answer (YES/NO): NO